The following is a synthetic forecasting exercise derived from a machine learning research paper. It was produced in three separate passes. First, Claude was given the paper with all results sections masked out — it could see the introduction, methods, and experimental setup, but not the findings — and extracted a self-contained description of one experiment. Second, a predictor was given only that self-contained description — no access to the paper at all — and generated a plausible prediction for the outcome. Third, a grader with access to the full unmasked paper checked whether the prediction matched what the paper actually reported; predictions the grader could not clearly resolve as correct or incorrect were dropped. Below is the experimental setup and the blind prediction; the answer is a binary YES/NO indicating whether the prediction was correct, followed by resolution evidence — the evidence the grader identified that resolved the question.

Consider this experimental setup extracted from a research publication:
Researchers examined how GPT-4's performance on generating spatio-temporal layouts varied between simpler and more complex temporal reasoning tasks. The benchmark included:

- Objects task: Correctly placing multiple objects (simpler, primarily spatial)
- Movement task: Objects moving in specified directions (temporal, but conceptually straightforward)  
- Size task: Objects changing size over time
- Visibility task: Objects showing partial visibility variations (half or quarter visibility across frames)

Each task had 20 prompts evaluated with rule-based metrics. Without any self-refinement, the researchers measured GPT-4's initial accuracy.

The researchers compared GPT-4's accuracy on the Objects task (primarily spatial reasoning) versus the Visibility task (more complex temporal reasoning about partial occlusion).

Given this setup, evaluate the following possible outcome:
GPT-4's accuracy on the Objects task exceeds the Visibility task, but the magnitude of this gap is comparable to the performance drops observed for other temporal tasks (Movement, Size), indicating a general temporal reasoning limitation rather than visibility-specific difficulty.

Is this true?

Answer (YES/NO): NO